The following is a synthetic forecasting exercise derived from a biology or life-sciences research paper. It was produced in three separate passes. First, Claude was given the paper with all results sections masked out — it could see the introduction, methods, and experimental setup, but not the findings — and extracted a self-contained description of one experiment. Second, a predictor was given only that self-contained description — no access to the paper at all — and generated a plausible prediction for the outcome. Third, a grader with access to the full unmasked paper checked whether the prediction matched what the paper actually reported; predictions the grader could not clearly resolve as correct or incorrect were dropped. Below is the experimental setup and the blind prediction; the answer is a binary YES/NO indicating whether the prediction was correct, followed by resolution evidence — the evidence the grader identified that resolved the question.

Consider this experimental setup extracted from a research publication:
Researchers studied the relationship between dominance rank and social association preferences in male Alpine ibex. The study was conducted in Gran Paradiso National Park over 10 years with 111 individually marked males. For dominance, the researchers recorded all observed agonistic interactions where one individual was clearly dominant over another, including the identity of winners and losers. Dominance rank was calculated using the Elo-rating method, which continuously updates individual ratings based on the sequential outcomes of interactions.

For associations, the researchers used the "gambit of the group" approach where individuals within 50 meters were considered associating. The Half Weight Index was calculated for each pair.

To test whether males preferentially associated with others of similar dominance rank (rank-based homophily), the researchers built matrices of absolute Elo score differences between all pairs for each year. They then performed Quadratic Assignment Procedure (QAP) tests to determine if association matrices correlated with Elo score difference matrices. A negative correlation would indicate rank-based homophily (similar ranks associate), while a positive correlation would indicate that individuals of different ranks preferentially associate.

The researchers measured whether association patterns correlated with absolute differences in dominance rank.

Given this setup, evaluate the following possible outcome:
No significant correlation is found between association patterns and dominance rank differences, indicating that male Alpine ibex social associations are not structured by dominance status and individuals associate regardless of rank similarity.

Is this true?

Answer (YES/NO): YES